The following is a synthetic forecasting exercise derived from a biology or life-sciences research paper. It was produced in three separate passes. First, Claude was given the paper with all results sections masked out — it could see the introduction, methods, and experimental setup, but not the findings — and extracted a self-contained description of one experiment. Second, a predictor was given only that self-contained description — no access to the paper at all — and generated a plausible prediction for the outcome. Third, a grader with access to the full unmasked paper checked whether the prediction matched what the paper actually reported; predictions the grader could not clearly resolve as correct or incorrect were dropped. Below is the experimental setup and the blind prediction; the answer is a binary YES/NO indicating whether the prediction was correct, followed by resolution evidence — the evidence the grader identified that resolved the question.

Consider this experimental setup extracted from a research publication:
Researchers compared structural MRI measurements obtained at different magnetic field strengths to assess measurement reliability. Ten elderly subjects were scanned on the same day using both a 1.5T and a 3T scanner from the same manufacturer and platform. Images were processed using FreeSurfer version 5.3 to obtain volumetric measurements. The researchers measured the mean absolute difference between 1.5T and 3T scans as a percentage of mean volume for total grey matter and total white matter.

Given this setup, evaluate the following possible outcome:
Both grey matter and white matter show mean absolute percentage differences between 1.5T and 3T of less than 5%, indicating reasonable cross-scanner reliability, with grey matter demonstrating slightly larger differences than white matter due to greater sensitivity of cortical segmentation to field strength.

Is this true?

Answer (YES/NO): NO